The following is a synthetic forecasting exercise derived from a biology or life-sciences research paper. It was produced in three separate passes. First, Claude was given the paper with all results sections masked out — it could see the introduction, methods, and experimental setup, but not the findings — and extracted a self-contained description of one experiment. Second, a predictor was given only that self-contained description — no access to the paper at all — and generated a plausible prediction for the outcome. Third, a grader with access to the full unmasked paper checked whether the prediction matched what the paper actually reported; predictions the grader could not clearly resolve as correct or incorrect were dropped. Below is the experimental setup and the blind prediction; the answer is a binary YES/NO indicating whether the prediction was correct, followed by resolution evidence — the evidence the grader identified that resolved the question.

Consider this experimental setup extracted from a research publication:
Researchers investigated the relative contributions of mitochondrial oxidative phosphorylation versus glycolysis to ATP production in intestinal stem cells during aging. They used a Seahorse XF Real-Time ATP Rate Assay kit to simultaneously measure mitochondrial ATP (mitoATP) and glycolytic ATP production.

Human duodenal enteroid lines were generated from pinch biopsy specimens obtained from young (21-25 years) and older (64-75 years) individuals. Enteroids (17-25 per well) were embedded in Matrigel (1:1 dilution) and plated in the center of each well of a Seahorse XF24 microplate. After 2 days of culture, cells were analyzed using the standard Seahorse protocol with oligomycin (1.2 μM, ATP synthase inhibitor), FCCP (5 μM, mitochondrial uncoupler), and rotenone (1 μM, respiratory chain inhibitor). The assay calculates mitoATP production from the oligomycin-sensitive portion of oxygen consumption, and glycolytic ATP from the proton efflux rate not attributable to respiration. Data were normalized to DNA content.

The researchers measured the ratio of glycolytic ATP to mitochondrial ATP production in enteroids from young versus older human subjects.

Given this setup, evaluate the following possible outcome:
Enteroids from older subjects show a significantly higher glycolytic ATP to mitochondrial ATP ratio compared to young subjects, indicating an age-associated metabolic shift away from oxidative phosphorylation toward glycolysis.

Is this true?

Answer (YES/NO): YES